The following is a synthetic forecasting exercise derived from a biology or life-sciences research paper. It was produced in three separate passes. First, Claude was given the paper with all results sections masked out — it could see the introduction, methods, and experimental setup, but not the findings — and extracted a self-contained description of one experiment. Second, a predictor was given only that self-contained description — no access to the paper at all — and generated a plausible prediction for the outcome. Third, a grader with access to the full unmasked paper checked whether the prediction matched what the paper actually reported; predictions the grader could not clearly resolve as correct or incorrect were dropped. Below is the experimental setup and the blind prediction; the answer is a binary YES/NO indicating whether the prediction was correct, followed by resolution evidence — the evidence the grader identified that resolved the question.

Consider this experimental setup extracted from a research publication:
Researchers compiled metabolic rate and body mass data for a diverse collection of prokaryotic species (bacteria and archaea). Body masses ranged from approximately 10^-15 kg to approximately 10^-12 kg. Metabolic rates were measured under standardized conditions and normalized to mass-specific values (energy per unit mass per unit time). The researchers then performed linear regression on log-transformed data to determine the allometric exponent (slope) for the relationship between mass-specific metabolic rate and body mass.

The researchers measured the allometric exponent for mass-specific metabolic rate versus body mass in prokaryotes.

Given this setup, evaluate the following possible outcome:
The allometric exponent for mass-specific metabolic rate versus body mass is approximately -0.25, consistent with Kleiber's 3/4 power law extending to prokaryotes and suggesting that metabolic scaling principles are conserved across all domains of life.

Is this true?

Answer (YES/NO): NO